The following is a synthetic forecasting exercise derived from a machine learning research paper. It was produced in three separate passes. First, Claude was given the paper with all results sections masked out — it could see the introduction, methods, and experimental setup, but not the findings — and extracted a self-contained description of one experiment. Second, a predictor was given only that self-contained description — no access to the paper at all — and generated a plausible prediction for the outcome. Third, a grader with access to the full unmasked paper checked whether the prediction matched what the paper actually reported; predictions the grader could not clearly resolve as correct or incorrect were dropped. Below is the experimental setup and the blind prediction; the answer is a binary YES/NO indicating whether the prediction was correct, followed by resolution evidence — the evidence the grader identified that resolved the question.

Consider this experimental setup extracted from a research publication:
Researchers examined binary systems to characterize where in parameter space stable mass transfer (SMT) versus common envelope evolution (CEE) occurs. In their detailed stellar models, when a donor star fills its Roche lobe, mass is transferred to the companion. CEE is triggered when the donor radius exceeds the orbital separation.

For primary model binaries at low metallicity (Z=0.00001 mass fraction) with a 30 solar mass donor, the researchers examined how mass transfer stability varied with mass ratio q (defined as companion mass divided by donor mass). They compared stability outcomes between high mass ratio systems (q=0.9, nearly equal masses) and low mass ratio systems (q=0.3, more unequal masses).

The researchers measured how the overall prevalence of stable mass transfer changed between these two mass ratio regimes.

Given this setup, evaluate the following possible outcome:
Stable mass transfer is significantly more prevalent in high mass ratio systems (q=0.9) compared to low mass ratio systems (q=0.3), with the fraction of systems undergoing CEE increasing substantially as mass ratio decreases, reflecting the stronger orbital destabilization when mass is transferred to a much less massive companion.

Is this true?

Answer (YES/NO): YES